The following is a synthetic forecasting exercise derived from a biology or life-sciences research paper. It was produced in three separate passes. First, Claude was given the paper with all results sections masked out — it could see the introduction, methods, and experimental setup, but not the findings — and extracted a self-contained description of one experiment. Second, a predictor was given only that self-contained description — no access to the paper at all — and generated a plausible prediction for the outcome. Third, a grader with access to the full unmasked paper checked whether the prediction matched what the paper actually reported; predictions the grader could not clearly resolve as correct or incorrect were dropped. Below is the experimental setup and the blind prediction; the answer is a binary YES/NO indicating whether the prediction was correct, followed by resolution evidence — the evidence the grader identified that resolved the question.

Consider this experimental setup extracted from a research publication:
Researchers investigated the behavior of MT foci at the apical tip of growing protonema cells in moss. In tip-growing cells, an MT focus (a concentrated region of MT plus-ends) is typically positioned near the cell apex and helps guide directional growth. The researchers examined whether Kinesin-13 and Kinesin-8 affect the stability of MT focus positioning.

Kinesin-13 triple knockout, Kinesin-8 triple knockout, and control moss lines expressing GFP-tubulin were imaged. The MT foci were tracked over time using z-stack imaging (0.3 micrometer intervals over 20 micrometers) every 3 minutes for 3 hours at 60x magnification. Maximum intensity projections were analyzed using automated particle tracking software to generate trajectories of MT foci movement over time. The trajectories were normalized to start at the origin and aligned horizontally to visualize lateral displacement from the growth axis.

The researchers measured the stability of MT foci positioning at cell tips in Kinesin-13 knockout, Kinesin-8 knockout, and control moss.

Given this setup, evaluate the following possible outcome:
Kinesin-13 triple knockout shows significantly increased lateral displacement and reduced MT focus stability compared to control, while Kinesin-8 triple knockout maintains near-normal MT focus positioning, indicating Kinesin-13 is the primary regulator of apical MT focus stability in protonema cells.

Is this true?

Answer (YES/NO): NO